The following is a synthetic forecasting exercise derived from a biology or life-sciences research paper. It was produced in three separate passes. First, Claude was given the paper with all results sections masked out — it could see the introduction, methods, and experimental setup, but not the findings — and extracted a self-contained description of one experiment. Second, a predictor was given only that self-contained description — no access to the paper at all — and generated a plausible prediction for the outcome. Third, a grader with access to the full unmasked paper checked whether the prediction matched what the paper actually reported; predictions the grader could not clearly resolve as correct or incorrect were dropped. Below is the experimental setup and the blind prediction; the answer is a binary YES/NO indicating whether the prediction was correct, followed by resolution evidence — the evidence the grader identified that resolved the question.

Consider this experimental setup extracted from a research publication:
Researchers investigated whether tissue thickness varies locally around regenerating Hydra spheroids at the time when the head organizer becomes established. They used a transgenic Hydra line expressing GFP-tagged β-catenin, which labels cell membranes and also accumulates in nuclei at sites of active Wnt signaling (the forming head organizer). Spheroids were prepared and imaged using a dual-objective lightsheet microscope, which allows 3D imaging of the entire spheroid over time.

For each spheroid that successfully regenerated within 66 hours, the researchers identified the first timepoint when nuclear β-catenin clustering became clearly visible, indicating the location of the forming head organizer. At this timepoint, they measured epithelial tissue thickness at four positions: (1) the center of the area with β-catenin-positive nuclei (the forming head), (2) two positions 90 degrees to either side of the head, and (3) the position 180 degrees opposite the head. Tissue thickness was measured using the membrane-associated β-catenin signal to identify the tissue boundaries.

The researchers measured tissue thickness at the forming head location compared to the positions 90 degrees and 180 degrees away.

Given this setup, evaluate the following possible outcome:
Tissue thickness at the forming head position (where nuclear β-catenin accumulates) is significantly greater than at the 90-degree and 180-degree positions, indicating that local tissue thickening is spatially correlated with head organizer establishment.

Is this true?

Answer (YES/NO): NO